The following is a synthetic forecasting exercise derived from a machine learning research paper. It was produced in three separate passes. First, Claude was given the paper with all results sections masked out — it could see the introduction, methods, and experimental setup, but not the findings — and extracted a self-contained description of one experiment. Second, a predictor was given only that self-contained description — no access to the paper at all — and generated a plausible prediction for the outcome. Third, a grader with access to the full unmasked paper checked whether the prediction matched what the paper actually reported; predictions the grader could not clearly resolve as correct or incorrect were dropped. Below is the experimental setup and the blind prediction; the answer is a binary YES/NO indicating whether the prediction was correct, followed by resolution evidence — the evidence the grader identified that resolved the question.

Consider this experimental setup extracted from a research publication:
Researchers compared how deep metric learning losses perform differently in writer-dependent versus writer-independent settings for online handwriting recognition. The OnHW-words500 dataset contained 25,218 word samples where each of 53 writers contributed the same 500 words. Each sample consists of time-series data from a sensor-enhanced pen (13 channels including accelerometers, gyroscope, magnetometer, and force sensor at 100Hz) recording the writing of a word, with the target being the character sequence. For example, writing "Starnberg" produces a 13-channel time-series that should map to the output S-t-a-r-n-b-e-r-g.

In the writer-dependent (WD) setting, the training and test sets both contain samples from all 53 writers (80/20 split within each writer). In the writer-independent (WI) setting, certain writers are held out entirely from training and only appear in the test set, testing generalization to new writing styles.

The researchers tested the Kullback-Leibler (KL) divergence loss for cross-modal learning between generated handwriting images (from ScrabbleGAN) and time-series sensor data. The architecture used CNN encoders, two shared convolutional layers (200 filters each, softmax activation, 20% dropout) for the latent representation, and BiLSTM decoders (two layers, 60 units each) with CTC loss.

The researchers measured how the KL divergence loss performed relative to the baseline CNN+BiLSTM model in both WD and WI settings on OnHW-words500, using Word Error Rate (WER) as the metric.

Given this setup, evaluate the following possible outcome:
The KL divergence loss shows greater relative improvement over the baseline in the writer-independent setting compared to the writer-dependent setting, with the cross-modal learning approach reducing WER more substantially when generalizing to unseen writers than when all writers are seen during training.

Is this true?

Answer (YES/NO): NO